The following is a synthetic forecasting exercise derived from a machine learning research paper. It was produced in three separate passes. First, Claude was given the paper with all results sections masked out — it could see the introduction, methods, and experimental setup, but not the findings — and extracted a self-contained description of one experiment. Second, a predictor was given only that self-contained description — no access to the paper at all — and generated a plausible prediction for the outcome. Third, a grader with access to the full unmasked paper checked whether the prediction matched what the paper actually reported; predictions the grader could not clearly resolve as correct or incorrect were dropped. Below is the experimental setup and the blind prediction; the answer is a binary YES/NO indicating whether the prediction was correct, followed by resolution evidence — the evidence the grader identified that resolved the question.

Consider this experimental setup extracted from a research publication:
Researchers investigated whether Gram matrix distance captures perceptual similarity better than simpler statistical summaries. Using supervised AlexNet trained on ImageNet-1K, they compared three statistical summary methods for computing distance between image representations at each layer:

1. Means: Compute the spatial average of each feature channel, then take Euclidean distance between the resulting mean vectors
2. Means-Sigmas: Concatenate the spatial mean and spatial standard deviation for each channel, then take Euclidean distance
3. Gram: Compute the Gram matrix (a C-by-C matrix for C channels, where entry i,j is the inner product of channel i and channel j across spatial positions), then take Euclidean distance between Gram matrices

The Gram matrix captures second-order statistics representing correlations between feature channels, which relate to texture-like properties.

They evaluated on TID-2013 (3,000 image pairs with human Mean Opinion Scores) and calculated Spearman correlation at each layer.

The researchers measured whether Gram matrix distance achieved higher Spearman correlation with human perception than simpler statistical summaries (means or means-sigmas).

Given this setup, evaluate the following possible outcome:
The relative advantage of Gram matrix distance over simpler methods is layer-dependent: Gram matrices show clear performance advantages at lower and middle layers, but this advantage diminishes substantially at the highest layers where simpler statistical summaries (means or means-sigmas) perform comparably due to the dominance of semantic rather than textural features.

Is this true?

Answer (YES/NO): NO